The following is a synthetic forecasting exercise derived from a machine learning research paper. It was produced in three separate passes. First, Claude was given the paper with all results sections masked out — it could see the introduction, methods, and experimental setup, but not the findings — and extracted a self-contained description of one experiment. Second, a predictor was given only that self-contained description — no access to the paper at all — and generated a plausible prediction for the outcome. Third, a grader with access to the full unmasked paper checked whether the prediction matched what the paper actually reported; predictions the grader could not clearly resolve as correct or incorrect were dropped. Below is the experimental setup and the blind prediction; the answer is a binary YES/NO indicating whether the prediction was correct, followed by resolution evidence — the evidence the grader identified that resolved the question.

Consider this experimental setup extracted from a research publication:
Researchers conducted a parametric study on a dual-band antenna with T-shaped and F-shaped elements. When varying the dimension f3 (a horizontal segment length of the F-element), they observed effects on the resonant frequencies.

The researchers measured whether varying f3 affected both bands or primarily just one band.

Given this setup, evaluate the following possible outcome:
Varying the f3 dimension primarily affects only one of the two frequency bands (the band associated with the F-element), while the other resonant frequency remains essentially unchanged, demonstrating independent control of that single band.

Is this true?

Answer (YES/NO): NO